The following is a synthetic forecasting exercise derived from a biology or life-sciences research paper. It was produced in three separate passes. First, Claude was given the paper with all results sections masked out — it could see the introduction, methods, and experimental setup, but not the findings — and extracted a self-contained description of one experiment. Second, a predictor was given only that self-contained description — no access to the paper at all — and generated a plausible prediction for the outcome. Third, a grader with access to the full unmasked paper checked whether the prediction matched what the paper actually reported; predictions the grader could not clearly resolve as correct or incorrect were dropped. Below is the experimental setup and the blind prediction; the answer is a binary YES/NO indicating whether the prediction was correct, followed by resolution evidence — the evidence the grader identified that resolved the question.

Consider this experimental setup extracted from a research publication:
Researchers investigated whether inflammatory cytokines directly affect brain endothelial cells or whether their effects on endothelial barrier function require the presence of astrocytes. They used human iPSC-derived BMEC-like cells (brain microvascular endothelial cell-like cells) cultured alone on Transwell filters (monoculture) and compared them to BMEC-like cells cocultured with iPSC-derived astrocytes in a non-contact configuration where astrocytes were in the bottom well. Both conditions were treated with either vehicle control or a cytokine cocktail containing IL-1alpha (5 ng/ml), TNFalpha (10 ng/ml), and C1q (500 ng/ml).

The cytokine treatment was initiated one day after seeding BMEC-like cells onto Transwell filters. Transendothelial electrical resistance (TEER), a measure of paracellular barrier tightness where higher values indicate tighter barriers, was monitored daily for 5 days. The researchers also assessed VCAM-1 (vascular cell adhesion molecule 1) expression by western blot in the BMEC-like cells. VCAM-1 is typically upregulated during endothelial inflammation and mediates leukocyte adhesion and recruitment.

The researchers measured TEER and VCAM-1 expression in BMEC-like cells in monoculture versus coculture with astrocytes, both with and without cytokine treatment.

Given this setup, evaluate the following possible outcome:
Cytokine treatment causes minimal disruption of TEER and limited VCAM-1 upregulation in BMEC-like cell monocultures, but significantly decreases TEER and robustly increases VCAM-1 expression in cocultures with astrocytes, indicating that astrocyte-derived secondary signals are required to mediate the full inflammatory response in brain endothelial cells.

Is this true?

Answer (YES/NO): YES